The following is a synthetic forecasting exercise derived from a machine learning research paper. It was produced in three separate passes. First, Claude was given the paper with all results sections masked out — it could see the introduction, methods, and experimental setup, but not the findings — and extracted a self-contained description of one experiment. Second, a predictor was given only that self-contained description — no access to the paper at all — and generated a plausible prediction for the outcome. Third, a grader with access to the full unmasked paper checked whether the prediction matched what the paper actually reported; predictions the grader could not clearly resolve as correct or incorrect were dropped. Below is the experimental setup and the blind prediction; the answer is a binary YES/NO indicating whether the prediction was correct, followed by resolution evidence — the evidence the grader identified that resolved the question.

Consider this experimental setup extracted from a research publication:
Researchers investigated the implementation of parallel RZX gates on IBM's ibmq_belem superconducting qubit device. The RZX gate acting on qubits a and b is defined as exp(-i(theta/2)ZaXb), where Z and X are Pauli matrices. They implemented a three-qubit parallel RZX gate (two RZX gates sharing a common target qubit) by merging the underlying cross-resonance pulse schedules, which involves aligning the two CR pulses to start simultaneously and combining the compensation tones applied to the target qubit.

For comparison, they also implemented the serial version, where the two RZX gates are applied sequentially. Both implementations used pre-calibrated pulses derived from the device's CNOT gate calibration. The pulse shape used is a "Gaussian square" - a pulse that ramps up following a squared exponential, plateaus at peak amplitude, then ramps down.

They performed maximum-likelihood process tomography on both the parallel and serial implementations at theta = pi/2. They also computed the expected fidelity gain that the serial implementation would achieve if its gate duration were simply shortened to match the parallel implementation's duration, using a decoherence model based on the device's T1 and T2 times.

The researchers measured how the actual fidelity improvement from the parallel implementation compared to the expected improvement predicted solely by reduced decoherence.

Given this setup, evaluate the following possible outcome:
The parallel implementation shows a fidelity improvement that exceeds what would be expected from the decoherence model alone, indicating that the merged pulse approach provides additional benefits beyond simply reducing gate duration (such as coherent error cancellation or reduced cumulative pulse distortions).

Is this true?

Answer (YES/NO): NO